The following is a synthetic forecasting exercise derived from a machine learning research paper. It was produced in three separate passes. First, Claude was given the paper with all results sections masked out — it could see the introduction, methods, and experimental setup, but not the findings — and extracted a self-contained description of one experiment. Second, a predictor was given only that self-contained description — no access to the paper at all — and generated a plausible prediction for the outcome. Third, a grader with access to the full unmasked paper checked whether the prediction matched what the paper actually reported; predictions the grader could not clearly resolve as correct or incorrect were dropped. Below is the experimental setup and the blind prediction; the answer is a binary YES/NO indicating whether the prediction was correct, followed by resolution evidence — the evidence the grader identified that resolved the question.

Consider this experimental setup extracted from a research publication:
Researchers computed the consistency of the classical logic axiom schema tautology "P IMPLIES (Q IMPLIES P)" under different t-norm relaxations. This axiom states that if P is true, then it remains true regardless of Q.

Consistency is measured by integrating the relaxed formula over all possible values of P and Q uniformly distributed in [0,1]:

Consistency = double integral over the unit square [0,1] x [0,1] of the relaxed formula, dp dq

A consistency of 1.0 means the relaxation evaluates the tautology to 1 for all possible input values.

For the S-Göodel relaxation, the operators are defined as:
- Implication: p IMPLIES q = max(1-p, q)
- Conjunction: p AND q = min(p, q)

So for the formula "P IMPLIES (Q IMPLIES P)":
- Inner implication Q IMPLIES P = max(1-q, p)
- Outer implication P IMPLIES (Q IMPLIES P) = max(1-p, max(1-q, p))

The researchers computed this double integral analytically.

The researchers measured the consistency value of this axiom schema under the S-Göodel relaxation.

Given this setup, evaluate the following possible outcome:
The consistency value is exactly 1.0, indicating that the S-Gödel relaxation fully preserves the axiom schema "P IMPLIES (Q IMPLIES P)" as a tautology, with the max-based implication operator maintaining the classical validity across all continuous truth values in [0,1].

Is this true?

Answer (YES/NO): NO